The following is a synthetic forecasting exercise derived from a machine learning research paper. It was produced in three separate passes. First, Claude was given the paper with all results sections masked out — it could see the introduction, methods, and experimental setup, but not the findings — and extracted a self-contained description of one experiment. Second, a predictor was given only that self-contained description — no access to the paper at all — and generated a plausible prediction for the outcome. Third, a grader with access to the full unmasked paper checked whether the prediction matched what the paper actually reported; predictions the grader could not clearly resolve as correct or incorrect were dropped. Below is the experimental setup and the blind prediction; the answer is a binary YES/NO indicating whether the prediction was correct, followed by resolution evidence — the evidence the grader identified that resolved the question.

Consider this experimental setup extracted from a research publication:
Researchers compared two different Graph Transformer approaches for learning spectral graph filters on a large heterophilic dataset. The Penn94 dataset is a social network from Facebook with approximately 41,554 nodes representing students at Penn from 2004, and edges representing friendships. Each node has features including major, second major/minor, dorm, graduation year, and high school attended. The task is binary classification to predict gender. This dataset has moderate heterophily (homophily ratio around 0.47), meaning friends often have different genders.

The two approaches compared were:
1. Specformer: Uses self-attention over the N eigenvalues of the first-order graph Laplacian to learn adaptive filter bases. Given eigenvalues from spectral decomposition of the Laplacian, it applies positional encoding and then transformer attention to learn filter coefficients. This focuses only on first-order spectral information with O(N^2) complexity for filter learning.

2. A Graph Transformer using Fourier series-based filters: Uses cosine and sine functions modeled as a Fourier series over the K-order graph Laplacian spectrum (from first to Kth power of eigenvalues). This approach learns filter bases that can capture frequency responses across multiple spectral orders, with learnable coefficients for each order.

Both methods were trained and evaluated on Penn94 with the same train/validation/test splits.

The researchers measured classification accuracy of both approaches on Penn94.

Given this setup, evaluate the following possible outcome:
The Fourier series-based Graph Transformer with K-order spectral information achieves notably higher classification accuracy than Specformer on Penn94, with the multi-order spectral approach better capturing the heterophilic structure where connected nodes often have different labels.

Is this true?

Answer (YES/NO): NO